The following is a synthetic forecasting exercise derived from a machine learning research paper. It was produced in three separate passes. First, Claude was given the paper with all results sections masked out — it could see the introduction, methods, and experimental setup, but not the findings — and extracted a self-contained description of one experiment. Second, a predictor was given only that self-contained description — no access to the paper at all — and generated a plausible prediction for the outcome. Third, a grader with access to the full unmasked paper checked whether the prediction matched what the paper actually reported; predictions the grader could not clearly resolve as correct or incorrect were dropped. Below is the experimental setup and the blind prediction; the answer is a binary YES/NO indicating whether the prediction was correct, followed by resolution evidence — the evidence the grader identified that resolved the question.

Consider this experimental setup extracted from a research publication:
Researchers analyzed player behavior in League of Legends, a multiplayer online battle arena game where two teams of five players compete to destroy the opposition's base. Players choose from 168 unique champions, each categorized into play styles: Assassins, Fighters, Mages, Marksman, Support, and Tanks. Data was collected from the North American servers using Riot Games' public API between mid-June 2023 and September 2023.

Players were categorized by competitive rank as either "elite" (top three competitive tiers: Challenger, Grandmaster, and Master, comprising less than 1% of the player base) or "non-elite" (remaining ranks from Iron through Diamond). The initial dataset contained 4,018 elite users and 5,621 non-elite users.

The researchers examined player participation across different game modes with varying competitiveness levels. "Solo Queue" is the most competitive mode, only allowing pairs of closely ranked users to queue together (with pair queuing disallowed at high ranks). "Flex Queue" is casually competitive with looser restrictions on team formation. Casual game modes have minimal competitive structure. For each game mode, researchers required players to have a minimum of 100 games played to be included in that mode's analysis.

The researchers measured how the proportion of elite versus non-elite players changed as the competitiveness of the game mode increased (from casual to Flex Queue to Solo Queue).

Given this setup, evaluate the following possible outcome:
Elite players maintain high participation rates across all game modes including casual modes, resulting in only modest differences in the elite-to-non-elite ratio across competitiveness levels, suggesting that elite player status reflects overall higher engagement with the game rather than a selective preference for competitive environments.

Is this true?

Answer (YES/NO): NO